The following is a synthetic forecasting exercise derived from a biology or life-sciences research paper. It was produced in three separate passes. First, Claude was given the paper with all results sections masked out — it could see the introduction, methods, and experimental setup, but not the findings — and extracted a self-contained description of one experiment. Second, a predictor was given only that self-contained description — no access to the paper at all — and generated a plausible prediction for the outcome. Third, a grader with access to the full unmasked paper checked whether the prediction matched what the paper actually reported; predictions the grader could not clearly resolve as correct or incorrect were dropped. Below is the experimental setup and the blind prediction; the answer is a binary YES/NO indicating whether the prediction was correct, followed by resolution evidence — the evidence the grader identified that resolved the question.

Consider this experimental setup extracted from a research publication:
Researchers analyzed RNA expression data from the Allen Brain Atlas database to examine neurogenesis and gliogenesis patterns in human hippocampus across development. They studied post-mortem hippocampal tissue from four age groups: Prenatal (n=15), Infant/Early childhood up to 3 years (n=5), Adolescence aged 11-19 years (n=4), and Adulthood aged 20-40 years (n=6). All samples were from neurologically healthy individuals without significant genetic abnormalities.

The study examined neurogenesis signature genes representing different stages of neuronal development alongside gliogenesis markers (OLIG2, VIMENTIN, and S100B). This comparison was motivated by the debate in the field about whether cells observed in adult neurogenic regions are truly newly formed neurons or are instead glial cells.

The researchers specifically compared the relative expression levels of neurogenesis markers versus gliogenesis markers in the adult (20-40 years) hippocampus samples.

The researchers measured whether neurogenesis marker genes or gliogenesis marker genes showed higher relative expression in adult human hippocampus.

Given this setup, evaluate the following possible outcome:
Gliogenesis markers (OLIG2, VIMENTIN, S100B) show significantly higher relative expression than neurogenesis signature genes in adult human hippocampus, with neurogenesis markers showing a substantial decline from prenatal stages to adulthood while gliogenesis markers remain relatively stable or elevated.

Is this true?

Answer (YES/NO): NO